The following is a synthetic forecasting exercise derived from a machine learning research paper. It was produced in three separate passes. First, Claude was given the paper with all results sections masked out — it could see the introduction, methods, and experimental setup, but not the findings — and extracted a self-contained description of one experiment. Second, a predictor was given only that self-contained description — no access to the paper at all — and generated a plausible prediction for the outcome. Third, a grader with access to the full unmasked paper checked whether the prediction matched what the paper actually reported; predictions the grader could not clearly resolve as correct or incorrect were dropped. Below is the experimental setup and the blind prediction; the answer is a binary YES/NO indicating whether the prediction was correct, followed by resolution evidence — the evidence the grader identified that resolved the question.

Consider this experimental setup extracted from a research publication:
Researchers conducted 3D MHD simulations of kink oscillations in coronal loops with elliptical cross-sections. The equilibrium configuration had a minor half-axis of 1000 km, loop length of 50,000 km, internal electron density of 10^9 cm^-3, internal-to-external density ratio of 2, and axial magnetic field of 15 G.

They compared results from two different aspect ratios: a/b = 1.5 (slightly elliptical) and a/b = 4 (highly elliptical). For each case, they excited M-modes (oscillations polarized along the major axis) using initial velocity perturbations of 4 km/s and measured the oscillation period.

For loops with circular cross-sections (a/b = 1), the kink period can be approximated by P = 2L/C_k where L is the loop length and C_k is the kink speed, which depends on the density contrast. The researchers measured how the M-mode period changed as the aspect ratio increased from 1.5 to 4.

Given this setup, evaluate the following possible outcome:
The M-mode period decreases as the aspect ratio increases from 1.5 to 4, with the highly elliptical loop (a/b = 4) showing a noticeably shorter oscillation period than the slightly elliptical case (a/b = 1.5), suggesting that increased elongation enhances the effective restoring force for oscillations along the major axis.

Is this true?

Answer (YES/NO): NO